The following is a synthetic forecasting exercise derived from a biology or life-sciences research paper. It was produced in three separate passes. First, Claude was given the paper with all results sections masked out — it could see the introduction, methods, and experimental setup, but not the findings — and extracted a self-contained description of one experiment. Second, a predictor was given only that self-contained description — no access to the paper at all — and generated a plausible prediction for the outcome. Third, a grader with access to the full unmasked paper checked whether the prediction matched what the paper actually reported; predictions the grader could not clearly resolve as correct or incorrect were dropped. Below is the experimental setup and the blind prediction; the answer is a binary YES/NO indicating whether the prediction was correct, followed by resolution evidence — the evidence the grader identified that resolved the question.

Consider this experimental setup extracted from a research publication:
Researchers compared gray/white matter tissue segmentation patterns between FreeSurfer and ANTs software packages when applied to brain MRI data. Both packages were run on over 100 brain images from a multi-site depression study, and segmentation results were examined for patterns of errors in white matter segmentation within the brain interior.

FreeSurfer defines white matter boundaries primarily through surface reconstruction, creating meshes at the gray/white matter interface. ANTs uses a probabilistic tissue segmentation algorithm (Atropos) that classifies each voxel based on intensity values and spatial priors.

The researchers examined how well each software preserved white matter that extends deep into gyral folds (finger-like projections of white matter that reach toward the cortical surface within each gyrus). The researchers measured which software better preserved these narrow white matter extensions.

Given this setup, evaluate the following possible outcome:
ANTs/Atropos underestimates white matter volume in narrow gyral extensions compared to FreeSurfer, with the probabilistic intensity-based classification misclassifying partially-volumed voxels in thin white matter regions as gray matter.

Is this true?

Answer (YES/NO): YES